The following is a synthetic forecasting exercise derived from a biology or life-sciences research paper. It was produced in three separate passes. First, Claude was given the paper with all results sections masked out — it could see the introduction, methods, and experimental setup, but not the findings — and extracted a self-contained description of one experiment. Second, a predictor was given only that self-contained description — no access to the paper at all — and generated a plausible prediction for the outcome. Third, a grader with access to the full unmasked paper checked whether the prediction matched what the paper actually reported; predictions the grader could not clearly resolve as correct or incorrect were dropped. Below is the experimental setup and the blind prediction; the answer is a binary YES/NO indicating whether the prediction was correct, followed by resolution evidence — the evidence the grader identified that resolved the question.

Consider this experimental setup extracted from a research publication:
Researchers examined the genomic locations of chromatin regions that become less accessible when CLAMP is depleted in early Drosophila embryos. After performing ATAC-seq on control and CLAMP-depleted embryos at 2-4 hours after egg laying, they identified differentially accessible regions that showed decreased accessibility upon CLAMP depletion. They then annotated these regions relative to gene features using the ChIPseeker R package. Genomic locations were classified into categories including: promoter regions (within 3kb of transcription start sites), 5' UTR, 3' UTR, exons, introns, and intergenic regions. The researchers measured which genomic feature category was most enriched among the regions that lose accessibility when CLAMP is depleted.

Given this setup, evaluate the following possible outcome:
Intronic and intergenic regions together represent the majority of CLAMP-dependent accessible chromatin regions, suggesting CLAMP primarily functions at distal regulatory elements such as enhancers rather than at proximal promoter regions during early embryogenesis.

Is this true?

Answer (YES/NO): NO